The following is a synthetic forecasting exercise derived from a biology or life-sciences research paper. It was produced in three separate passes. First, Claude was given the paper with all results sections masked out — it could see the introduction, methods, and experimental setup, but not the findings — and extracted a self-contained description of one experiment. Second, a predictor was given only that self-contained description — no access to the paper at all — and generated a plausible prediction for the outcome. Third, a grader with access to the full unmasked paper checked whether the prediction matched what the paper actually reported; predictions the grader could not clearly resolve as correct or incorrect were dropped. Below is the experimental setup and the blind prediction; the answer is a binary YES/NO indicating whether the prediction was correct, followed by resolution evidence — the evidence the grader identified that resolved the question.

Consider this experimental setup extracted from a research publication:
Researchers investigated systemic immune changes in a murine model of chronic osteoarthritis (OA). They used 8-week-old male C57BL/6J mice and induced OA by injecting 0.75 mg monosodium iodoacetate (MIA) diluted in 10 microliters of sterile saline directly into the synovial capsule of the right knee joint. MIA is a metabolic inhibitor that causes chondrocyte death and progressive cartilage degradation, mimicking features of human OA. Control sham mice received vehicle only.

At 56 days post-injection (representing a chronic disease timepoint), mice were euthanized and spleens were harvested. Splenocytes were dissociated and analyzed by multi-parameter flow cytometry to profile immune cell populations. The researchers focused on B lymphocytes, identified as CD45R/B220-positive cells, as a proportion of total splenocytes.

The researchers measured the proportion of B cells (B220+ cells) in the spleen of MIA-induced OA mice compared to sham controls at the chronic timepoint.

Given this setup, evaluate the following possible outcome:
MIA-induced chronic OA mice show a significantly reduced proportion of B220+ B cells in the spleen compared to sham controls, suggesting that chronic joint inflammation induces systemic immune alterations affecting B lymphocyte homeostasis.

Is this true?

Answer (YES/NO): YES